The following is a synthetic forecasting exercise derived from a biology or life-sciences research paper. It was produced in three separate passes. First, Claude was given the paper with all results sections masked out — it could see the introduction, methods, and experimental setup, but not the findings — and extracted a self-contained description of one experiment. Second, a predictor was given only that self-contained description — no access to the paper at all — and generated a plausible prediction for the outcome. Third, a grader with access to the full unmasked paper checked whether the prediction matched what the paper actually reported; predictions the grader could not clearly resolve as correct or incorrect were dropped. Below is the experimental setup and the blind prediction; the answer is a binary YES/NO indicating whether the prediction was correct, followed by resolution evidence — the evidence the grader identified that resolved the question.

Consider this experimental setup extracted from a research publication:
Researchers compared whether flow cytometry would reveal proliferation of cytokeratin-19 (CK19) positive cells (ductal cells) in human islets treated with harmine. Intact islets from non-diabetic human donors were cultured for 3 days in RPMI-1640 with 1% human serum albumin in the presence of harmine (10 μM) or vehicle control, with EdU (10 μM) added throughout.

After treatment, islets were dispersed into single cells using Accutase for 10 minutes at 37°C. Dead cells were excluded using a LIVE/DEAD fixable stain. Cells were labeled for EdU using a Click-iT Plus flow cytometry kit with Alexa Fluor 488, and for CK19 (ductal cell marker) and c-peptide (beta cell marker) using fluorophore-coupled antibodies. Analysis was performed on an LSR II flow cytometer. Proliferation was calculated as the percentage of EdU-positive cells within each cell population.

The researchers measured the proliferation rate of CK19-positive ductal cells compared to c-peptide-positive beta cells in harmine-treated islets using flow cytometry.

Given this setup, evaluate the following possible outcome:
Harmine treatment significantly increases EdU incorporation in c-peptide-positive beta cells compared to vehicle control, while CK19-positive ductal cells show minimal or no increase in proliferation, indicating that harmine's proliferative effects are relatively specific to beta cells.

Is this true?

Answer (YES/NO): NO